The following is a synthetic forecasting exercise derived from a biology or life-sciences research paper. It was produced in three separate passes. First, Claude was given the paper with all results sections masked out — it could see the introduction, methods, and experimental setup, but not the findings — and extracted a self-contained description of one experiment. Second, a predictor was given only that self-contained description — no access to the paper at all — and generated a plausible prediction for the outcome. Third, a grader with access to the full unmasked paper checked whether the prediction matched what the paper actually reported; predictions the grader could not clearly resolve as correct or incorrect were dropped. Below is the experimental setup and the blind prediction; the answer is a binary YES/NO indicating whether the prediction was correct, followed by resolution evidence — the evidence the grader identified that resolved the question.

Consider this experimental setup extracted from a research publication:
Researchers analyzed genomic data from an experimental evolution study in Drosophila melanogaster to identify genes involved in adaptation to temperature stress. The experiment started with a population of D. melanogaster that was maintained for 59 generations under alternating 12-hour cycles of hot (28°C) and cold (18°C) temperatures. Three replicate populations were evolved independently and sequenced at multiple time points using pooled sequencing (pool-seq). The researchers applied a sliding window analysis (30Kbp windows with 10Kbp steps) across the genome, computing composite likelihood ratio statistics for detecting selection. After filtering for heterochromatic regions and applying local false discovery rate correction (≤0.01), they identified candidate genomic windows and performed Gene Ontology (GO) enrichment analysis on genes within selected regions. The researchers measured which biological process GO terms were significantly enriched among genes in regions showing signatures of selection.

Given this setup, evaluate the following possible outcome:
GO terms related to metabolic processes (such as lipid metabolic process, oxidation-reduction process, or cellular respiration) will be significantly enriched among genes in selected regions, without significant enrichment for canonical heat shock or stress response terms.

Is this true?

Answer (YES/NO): NO